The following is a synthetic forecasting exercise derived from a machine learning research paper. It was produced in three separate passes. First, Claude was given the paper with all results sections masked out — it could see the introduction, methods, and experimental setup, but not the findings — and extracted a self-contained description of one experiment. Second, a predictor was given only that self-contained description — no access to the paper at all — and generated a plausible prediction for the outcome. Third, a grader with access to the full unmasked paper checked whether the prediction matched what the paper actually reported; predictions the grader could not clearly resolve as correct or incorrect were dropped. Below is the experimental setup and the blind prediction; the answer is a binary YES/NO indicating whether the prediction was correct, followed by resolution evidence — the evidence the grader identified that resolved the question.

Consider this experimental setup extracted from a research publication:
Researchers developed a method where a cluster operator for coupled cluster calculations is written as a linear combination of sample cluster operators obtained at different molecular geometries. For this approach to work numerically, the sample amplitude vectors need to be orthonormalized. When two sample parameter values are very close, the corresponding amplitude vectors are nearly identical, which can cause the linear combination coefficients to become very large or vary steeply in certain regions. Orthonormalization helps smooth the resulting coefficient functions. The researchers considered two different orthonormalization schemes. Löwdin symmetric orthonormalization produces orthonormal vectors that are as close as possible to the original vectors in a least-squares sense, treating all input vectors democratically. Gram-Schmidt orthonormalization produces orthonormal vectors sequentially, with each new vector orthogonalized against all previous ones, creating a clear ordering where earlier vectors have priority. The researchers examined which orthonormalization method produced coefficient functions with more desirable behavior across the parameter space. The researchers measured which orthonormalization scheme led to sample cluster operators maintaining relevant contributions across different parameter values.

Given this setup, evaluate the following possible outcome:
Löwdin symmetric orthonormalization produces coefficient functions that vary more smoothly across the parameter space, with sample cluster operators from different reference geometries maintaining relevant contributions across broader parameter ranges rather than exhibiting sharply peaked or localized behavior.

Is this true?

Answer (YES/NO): YES